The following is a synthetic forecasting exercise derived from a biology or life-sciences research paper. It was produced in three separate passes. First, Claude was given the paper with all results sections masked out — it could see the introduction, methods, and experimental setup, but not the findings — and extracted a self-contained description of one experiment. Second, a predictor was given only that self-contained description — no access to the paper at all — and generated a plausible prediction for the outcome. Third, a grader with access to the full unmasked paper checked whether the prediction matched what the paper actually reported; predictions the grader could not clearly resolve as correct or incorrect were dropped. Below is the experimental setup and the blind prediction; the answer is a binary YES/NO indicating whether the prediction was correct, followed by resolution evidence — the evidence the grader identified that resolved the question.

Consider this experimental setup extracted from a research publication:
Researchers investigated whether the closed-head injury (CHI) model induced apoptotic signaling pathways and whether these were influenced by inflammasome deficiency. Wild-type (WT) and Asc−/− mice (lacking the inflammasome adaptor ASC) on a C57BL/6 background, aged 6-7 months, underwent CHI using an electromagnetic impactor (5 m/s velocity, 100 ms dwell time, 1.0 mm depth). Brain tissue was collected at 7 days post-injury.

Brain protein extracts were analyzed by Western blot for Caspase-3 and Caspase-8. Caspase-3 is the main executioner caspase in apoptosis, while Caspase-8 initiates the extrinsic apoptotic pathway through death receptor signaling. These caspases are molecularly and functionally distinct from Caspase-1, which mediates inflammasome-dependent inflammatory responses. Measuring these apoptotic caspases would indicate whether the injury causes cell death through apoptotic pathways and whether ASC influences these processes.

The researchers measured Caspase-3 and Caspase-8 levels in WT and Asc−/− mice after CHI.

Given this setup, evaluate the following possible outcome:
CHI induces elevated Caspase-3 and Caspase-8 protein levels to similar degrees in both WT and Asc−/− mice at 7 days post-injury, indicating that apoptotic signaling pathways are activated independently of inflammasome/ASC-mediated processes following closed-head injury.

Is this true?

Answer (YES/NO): NO